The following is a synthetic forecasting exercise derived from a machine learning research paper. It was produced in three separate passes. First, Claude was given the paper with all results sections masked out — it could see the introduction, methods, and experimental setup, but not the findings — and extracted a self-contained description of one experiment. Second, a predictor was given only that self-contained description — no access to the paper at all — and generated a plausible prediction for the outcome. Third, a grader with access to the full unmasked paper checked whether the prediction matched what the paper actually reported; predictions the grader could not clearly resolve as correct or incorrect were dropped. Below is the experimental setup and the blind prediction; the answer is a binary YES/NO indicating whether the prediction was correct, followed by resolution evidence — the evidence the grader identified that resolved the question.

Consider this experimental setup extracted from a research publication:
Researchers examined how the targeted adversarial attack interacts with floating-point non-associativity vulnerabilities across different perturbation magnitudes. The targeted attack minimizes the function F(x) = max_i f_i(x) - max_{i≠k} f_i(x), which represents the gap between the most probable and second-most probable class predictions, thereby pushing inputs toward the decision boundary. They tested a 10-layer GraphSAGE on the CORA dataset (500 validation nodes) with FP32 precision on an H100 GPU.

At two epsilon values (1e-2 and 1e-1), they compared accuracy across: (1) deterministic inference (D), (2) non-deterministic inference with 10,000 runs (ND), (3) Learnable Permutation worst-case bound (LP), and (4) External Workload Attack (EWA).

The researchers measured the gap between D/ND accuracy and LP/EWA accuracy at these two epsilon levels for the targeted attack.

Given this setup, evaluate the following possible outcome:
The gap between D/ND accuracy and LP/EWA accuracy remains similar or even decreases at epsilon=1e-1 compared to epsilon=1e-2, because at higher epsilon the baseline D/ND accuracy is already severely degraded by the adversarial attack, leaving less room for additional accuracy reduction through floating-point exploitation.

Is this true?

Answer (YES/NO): YES